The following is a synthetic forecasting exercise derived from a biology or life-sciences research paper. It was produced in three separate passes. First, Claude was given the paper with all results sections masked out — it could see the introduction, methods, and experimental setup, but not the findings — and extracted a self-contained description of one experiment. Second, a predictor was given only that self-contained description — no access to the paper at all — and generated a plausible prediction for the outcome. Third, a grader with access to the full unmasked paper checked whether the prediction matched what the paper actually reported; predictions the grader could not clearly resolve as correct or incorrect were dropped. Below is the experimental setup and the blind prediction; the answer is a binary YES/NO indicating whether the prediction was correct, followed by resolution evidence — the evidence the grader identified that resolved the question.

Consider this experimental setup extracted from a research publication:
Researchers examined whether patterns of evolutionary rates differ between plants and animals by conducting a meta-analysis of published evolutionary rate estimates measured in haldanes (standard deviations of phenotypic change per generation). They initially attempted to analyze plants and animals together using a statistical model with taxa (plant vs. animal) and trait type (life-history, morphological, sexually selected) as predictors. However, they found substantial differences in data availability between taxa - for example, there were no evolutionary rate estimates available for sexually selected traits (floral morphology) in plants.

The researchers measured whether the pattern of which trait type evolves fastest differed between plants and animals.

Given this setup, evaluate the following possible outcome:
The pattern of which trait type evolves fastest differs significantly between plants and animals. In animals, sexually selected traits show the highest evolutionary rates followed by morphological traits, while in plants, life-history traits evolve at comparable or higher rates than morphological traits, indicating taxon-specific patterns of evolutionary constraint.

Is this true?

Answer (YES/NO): YES